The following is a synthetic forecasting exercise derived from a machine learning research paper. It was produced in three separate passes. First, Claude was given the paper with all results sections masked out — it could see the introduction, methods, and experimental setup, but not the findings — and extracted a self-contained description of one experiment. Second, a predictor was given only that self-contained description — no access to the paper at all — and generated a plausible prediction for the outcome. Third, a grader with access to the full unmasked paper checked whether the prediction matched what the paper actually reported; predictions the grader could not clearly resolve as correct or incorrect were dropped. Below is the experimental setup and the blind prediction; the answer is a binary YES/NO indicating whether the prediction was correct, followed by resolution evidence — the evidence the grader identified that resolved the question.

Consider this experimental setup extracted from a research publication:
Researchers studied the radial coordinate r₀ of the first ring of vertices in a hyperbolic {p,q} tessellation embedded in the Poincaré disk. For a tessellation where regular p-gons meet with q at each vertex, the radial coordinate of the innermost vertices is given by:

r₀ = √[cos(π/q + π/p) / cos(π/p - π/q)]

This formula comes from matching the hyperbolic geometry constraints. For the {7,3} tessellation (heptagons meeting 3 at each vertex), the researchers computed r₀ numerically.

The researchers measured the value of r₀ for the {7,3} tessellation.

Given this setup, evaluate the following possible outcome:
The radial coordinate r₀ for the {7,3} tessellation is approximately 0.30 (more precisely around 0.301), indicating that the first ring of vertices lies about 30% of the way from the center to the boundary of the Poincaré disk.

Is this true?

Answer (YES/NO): YES